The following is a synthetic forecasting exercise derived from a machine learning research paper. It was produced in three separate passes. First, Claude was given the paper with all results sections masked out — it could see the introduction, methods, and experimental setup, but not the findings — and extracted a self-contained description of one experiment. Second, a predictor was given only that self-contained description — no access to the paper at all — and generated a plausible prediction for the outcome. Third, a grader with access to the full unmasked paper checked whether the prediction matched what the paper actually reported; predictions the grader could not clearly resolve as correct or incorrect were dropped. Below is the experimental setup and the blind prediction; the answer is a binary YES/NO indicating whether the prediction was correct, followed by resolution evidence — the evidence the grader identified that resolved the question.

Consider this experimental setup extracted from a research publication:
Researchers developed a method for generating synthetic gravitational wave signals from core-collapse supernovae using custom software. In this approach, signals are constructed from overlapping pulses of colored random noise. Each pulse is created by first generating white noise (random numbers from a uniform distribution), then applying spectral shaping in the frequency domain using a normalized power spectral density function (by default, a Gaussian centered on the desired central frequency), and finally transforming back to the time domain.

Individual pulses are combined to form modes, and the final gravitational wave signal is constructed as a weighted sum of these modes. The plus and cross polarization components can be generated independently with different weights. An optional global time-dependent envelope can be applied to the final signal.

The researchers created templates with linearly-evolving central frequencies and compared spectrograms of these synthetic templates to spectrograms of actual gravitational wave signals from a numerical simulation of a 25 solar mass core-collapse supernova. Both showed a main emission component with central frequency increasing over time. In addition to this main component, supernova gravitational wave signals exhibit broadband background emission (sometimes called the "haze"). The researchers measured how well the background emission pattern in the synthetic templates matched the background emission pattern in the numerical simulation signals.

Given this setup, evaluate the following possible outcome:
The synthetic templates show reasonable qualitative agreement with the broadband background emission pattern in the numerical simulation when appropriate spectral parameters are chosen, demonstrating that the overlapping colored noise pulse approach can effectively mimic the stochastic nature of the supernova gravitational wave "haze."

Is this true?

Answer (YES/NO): NO